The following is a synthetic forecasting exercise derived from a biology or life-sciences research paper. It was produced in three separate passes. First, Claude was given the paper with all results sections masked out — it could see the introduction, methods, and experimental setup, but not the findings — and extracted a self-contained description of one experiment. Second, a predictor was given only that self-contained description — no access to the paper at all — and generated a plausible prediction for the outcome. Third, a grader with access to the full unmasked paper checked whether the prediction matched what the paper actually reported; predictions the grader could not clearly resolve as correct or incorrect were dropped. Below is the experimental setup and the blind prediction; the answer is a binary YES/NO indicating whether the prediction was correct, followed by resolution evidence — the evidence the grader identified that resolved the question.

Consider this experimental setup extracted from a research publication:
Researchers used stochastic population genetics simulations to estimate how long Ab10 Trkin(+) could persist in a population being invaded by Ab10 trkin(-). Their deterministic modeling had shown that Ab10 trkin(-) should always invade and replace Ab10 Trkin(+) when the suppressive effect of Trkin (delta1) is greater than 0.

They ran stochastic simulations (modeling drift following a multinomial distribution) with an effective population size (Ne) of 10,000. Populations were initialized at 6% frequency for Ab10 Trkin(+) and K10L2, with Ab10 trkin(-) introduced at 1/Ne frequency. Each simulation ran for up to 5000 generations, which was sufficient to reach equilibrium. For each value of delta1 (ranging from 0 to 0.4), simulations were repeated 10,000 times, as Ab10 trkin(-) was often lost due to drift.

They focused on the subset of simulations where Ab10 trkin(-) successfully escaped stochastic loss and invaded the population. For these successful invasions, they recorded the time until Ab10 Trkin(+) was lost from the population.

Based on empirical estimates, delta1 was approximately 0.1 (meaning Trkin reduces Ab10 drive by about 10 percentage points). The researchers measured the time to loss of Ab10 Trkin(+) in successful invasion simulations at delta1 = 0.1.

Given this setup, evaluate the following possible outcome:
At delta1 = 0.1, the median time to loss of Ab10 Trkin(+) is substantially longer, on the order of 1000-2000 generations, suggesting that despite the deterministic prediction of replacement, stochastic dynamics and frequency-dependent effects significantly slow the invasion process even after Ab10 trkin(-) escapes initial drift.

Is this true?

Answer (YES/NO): NO